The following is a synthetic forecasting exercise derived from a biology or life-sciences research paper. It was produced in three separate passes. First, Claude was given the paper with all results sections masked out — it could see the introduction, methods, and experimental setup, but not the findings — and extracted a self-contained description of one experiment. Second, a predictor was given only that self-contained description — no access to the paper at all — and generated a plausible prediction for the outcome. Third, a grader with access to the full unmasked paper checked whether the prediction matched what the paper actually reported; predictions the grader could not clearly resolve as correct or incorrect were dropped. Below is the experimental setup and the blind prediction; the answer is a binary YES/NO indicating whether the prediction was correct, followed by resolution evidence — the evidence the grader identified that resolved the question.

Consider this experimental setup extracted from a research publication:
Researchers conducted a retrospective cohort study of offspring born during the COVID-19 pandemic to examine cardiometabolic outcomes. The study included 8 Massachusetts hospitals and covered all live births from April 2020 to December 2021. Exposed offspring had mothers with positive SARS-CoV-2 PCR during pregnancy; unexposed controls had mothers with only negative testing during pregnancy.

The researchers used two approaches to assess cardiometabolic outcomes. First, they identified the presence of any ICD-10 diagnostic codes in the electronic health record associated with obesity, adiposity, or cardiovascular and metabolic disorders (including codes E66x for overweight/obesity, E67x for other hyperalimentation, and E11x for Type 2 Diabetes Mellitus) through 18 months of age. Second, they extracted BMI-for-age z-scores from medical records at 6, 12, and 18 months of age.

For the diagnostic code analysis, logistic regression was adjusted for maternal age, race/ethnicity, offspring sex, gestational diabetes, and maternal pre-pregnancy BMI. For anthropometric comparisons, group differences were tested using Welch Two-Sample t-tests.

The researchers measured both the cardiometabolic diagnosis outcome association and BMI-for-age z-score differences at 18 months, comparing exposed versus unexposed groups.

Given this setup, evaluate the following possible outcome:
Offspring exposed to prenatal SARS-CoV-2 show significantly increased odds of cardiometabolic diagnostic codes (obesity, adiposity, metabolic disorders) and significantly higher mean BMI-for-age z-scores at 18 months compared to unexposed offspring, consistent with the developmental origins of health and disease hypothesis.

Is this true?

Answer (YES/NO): NO